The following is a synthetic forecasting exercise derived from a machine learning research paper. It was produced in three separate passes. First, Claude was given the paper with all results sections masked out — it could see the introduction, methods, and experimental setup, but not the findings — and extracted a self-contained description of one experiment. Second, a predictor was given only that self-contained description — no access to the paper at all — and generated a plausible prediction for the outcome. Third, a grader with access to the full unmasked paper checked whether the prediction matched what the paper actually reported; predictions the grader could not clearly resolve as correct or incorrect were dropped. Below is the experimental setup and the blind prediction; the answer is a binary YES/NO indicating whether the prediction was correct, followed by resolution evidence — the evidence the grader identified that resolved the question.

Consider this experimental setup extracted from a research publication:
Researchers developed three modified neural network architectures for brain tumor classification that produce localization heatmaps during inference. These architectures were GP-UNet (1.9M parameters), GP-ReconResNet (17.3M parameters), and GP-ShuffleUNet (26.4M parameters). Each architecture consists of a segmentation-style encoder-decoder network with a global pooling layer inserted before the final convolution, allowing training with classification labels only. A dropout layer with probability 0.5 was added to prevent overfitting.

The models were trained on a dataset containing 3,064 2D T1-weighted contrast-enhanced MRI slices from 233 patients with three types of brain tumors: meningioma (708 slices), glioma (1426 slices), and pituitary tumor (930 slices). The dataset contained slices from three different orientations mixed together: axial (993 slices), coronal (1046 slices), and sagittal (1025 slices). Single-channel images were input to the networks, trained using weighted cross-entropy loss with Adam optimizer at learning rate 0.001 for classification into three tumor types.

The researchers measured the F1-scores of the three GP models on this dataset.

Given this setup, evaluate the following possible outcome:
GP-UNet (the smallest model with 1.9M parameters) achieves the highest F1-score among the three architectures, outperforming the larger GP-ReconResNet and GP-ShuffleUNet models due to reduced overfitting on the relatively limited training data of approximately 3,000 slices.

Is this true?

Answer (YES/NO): NO